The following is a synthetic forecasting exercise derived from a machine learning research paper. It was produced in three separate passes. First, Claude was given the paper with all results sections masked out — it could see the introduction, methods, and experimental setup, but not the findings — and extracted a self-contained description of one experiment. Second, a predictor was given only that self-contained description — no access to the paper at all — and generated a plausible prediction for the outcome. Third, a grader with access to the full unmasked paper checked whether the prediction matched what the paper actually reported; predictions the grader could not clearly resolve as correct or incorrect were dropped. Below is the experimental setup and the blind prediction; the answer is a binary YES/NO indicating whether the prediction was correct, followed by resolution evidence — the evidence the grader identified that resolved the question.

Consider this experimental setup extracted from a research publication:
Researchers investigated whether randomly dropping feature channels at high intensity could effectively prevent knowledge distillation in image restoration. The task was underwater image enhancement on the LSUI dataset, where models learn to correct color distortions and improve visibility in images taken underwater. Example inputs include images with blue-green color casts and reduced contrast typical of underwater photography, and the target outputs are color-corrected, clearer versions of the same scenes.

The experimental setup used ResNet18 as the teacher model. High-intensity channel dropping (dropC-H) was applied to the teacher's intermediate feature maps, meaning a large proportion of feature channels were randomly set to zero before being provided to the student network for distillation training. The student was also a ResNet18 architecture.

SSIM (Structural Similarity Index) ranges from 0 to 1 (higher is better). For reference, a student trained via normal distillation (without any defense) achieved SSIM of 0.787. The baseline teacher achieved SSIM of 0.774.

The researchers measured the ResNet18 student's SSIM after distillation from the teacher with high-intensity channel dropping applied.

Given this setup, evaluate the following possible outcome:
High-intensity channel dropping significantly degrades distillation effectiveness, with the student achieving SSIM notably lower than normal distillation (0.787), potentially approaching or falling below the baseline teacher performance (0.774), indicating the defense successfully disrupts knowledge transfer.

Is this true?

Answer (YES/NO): YES